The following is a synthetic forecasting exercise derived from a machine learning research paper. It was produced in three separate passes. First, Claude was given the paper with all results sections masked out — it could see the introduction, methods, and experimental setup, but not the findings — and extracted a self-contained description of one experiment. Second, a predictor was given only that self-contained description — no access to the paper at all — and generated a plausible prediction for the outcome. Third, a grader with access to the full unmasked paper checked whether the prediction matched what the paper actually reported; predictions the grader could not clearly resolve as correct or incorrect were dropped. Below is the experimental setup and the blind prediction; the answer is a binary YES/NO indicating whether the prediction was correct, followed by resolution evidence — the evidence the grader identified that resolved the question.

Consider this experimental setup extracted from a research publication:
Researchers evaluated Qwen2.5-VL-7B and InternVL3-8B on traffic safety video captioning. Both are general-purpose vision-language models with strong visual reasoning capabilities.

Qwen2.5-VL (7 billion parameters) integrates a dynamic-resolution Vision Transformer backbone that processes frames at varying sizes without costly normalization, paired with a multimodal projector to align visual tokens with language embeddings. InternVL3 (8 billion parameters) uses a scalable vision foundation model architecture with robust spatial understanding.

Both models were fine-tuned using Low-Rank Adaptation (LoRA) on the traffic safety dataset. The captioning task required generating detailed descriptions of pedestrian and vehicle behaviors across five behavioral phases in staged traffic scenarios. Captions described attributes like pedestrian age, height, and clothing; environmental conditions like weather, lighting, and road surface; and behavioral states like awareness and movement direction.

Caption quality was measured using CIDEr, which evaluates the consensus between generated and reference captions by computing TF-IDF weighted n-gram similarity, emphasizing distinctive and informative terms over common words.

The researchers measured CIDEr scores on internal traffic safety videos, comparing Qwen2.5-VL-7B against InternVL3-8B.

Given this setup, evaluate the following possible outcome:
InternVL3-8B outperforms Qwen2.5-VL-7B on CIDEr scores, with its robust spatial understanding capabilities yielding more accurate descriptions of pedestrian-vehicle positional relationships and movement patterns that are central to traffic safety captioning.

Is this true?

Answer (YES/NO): NO